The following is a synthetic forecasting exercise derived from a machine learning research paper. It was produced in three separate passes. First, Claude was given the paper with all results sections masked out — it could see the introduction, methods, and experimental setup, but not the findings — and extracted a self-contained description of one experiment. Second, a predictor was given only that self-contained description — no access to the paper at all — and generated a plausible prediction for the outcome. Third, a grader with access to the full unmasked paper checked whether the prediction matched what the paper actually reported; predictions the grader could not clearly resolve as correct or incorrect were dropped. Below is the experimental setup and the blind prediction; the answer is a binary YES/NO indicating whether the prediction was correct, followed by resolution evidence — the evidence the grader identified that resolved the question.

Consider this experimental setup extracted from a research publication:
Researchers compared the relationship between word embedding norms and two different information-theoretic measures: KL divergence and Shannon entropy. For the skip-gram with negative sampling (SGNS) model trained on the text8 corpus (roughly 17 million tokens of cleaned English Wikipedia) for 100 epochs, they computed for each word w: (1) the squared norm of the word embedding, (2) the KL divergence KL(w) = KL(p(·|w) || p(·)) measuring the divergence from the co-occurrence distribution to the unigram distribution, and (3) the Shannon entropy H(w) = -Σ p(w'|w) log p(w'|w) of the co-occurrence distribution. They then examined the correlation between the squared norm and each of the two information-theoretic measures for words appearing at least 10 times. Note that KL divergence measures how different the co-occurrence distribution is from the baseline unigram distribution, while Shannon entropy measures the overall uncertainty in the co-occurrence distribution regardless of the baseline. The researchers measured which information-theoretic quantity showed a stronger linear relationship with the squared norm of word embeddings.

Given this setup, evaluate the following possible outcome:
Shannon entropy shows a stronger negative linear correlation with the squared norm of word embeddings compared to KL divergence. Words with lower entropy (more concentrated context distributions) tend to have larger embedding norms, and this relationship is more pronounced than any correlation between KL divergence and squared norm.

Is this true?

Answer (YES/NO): NO